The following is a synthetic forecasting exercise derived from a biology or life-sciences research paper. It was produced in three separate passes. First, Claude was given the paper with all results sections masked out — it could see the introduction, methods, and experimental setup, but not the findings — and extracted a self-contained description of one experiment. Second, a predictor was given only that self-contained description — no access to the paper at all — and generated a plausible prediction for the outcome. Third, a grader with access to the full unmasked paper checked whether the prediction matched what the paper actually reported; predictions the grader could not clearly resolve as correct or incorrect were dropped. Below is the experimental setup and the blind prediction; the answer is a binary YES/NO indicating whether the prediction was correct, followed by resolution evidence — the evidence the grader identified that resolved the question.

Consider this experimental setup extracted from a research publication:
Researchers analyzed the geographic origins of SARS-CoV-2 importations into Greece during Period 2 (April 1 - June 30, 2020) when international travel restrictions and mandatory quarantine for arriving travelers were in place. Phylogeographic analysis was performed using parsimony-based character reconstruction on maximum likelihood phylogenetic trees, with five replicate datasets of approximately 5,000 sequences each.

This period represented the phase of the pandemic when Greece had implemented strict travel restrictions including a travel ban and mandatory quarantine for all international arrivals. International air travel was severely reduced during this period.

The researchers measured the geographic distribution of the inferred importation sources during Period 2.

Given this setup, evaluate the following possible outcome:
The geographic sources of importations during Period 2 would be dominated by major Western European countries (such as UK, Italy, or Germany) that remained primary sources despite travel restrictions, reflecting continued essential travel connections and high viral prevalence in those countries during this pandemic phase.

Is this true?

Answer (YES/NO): NO